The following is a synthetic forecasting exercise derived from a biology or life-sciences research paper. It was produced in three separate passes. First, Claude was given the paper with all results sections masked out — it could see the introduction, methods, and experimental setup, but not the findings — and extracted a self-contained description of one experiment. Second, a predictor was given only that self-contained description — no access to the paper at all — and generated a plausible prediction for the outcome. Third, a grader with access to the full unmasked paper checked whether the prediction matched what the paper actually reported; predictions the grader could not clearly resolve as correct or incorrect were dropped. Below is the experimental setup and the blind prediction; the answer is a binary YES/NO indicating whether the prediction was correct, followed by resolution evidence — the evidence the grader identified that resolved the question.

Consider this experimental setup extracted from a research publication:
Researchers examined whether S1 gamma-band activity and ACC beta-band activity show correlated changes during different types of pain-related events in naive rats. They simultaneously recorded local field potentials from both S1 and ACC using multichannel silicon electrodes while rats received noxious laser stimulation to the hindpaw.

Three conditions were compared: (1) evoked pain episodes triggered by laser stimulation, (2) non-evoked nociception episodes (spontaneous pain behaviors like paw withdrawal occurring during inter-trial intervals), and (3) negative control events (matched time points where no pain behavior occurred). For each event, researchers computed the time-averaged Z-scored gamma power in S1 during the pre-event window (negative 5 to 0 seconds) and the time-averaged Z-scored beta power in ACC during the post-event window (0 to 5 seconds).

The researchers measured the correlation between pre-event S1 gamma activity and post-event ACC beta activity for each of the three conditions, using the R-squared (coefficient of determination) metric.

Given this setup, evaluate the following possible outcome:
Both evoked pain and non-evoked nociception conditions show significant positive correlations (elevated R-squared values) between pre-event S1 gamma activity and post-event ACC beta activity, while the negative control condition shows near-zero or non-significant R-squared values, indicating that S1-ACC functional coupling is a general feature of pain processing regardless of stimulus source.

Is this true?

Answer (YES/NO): NO